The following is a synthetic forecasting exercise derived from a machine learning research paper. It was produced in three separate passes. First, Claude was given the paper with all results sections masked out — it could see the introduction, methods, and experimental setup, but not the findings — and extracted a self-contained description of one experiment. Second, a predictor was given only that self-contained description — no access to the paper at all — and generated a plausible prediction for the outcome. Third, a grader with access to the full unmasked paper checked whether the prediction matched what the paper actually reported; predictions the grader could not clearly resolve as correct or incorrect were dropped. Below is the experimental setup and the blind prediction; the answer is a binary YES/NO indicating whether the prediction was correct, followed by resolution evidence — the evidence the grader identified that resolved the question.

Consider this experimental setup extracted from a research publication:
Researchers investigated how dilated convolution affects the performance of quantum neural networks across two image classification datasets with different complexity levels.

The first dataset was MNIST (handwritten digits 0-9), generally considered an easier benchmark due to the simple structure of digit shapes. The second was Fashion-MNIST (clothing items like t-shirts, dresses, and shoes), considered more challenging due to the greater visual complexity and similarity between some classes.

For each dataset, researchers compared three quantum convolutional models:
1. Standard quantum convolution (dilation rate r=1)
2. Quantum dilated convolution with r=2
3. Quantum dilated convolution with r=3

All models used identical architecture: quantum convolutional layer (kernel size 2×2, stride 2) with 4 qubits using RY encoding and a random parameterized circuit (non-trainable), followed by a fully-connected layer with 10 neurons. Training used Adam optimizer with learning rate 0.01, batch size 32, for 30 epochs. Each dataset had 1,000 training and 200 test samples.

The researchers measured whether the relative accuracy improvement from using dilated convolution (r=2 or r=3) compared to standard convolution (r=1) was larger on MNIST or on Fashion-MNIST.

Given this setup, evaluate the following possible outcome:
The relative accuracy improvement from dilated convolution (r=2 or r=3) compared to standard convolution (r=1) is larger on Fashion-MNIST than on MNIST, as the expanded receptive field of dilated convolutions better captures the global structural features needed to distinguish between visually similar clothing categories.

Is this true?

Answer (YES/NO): NO